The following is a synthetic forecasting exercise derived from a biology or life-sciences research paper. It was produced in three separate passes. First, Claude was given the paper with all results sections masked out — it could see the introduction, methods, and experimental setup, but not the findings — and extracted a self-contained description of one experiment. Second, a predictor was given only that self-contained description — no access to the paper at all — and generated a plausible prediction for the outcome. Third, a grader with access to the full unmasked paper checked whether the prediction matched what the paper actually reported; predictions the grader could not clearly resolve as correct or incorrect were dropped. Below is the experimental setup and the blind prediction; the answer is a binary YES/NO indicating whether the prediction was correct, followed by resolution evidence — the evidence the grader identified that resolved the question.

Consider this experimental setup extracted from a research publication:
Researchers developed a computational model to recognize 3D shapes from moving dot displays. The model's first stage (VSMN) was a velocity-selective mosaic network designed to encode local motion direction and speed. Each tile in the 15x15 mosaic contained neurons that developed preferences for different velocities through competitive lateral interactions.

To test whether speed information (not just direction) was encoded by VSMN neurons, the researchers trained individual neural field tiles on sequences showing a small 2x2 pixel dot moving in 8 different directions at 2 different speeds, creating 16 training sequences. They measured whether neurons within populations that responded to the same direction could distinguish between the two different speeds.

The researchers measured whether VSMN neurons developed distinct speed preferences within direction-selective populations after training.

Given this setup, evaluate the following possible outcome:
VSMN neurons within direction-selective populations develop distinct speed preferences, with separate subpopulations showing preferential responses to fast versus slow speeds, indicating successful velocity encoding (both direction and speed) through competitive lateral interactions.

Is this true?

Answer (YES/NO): YES